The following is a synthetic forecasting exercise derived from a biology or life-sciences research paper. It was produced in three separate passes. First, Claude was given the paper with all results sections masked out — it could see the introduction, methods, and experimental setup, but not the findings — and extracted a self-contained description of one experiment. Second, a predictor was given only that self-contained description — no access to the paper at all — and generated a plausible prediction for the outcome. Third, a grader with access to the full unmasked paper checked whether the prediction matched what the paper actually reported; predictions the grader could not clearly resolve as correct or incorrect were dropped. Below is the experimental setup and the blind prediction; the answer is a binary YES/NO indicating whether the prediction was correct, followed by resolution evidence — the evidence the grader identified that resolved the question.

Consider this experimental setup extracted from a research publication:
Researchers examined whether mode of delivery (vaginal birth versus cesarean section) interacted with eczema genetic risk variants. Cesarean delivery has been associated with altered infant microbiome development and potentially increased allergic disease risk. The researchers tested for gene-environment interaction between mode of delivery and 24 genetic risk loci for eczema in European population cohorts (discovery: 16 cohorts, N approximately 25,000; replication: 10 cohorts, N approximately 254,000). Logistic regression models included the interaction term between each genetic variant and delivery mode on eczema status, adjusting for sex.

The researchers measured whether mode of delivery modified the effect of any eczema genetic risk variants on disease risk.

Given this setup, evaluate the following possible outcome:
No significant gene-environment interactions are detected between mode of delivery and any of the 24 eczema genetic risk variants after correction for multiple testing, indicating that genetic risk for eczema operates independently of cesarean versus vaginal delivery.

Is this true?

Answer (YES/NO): YES